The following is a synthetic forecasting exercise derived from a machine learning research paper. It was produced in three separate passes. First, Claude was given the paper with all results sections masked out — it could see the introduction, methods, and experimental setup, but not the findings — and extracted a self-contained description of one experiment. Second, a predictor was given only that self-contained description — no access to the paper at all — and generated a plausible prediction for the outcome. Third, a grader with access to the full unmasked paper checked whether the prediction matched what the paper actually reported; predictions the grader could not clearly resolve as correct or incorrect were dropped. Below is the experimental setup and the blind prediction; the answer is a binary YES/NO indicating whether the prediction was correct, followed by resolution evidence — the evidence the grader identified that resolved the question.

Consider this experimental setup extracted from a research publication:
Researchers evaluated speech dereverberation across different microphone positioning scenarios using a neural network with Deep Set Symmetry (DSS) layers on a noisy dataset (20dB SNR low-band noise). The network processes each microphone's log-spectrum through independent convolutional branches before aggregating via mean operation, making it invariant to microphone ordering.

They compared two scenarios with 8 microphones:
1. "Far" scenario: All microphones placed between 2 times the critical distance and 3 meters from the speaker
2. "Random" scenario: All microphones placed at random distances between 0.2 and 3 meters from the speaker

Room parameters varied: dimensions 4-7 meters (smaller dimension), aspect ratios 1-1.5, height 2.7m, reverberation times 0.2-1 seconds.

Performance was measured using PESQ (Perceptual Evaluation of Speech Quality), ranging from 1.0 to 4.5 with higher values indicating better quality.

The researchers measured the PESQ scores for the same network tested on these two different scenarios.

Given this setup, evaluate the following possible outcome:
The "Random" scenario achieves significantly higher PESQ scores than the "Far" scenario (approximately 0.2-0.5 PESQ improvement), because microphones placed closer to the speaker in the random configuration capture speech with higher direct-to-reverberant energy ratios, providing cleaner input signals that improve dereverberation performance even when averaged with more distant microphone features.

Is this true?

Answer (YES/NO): NO